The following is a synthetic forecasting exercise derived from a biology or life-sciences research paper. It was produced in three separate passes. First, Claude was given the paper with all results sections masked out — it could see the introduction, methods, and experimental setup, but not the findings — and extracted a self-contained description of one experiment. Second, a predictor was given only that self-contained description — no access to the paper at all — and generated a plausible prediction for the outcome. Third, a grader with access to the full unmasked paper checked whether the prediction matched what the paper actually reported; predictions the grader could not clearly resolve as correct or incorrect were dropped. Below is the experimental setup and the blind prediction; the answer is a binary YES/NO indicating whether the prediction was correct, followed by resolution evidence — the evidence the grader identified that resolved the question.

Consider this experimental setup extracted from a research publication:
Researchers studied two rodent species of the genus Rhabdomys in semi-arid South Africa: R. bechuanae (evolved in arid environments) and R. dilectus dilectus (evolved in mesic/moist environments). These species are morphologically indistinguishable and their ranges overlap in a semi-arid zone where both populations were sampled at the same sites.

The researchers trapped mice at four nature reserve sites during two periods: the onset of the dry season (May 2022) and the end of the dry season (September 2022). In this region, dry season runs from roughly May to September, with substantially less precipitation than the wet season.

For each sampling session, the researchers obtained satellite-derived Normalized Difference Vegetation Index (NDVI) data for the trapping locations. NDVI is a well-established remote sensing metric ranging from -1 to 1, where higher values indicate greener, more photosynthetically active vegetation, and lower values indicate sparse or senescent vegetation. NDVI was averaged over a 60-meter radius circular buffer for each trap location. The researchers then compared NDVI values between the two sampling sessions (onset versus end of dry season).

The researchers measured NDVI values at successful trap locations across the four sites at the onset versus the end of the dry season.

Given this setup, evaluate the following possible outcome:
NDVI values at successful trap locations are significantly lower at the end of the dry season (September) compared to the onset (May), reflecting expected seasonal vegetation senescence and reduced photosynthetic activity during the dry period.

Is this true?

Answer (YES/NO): YES